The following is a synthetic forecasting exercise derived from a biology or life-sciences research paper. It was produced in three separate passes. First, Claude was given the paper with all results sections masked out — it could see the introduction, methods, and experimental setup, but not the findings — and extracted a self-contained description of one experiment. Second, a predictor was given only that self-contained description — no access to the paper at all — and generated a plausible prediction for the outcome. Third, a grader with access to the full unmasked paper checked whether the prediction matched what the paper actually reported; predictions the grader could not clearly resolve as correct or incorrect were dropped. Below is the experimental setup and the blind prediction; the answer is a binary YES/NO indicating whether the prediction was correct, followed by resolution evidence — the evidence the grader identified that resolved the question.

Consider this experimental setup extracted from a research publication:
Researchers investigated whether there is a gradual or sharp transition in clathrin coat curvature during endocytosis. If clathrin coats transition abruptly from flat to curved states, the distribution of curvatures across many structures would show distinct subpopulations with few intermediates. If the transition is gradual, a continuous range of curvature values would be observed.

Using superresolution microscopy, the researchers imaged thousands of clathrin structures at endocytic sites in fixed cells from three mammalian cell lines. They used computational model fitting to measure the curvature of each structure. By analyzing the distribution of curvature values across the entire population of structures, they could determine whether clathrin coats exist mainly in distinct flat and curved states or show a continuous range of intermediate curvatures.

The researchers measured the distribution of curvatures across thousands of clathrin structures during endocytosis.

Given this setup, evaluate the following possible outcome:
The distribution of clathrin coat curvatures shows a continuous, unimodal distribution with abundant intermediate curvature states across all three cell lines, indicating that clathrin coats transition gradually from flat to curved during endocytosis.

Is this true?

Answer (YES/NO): NO